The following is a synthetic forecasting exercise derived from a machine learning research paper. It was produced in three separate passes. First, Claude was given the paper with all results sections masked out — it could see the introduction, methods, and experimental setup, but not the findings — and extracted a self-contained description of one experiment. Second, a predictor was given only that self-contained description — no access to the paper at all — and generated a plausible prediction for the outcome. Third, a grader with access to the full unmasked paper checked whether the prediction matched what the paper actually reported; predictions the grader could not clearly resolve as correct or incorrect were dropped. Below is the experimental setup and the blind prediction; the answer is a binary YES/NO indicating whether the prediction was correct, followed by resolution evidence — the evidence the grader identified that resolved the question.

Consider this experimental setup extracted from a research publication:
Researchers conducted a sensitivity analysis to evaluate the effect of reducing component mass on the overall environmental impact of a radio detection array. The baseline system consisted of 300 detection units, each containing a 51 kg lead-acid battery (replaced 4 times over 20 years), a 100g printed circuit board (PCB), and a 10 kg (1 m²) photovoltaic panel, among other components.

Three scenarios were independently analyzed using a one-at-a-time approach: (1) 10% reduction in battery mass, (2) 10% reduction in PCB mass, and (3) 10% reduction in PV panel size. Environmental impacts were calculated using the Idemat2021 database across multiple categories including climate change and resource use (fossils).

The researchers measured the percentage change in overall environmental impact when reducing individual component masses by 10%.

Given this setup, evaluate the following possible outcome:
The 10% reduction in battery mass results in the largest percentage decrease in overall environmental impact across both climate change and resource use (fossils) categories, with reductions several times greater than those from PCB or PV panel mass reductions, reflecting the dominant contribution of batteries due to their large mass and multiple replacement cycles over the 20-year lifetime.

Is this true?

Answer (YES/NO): NO